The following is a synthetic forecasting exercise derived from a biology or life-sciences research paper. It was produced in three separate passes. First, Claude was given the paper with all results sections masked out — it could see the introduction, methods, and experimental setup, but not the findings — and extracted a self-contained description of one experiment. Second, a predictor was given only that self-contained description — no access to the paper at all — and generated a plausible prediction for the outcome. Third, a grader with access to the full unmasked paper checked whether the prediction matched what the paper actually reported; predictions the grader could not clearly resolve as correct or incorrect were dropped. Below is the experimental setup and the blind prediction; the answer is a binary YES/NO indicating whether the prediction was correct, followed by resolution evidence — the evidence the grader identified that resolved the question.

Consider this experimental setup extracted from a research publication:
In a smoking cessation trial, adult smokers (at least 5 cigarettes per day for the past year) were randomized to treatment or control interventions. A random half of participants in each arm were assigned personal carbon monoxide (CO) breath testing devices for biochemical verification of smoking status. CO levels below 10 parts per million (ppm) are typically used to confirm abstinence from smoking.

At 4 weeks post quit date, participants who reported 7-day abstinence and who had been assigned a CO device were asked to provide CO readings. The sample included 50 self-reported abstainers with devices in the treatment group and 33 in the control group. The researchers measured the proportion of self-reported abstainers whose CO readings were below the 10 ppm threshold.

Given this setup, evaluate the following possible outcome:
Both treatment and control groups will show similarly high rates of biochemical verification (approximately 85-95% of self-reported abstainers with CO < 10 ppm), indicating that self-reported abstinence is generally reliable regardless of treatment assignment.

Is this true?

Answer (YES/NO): YES